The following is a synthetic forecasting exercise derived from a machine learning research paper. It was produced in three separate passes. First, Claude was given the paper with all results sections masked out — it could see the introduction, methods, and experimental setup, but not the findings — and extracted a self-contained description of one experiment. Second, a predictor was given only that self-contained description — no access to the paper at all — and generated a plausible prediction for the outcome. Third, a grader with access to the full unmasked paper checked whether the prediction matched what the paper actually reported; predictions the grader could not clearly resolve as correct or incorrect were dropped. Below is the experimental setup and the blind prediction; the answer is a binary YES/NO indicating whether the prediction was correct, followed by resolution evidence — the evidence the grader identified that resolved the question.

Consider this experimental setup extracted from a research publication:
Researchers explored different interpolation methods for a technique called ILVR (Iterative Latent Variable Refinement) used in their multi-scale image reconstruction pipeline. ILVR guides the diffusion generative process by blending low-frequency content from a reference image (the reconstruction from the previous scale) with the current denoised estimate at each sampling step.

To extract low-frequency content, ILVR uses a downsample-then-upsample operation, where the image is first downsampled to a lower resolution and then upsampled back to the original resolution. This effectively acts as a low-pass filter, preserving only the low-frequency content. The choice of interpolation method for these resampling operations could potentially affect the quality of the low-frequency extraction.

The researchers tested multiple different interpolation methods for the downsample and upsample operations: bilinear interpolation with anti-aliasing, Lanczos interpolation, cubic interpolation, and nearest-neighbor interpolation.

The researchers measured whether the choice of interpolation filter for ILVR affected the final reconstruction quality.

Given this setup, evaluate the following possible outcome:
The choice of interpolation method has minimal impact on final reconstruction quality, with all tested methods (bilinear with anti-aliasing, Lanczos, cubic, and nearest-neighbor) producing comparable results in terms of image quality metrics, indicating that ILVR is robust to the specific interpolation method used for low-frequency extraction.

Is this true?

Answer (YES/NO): YES